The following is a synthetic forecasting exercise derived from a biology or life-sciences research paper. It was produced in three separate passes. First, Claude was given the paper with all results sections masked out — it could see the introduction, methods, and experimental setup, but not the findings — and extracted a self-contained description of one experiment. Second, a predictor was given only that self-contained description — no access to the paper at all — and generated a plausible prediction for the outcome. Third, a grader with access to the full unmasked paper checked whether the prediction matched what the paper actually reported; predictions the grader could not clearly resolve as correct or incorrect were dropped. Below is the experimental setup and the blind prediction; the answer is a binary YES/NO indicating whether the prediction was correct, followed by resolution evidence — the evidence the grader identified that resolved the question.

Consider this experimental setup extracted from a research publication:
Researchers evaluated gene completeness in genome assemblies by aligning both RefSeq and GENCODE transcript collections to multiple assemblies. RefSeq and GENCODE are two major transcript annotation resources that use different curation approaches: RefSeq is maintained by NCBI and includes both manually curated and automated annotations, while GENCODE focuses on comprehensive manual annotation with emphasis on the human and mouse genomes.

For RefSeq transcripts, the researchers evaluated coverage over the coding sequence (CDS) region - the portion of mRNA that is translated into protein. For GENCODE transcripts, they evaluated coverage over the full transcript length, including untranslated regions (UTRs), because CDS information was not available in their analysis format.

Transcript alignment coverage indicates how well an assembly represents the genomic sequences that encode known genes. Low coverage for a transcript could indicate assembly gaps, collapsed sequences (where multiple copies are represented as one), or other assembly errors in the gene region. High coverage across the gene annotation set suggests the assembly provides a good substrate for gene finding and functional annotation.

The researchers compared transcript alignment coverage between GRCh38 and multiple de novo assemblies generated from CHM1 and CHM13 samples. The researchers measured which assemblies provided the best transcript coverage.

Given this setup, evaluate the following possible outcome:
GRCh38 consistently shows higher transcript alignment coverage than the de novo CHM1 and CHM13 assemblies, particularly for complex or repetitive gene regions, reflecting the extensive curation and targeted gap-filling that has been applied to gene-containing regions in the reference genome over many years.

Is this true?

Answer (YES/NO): NO